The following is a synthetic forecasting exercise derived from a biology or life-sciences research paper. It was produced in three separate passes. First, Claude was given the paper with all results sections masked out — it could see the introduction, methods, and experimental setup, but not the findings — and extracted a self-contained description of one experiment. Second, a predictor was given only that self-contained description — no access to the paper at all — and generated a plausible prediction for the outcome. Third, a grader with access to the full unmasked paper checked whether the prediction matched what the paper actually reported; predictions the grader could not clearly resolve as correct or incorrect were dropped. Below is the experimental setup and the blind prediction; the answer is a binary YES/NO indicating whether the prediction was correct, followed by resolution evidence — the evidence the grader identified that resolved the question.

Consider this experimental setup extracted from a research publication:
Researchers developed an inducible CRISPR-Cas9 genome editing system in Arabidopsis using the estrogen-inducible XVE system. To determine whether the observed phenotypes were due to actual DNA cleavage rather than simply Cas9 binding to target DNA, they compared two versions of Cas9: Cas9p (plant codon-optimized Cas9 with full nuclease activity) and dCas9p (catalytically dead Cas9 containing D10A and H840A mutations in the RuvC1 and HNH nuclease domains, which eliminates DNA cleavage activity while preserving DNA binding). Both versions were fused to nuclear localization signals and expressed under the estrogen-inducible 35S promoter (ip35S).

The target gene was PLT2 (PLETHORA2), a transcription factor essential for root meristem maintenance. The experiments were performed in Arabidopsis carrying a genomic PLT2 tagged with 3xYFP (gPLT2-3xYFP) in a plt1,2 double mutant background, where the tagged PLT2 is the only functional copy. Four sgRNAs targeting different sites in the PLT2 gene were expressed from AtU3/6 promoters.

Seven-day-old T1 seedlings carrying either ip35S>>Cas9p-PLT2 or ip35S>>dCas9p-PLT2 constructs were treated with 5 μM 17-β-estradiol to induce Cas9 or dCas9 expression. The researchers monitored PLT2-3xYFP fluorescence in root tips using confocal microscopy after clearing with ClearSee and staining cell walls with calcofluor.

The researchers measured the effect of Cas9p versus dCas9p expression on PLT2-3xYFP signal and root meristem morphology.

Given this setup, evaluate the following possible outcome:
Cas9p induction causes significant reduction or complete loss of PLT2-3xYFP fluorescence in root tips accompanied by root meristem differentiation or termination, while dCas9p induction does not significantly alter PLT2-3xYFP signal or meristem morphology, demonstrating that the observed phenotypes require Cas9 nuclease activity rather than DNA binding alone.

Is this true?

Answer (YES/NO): YES